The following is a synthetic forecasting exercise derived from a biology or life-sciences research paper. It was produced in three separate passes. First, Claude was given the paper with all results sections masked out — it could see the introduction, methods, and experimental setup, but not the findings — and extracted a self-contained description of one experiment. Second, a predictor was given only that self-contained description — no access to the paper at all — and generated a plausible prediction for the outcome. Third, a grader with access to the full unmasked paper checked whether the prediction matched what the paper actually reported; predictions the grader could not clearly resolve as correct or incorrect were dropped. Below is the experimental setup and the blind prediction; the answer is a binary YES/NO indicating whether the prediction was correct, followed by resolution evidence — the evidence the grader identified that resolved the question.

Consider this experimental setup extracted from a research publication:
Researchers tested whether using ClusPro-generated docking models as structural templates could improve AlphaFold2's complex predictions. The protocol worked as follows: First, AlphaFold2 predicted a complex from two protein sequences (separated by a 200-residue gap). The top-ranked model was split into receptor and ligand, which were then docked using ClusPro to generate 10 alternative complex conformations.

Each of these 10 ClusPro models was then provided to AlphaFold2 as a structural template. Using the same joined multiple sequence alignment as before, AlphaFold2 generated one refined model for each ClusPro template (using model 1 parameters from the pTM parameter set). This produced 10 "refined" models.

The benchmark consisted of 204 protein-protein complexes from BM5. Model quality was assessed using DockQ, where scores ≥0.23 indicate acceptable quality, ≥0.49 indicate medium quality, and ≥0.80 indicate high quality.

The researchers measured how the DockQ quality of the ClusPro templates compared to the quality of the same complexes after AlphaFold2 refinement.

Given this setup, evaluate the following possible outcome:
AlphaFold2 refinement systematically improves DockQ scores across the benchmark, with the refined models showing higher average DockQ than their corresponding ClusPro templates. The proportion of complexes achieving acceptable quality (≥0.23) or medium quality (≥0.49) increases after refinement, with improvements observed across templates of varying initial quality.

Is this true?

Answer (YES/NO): YES